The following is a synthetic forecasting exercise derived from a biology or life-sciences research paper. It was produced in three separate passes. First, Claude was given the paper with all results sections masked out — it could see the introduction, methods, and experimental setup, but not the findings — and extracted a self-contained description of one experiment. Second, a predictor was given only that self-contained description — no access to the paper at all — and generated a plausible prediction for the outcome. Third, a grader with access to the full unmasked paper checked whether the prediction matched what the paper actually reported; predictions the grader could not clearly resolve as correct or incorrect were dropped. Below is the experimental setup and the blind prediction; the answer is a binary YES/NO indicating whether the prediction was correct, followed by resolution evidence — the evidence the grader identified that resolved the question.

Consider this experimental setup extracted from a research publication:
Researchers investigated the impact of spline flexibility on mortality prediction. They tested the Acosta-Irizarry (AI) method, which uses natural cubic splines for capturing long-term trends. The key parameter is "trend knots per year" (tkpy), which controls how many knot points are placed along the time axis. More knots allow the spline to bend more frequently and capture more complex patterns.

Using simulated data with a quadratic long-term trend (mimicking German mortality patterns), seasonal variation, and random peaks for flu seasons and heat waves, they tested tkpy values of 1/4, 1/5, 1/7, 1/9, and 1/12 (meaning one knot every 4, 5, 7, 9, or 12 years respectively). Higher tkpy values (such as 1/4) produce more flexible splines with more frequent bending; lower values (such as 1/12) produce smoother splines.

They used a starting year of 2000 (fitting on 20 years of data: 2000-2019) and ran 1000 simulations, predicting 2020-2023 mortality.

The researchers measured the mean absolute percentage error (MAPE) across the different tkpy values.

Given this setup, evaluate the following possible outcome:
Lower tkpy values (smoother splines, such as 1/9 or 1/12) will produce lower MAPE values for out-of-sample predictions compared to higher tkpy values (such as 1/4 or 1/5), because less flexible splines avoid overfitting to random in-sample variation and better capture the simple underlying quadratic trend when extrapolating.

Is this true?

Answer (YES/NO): NO